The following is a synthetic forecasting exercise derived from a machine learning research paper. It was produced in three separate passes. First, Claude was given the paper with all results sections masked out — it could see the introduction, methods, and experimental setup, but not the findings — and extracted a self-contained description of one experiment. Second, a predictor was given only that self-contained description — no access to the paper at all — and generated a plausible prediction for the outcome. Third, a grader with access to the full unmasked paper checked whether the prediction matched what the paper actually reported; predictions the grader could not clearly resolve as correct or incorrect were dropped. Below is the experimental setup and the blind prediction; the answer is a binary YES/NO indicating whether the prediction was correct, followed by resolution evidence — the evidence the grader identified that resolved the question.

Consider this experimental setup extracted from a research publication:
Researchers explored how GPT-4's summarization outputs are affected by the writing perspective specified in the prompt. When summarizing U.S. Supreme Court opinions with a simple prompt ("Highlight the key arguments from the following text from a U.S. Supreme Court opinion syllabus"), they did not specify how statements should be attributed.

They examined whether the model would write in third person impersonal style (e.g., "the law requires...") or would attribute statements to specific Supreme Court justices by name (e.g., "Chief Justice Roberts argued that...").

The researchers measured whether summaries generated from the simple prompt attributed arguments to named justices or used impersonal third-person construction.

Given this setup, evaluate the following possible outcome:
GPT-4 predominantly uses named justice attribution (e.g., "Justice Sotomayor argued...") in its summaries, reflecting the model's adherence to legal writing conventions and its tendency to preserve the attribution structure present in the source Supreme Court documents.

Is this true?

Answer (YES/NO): YES